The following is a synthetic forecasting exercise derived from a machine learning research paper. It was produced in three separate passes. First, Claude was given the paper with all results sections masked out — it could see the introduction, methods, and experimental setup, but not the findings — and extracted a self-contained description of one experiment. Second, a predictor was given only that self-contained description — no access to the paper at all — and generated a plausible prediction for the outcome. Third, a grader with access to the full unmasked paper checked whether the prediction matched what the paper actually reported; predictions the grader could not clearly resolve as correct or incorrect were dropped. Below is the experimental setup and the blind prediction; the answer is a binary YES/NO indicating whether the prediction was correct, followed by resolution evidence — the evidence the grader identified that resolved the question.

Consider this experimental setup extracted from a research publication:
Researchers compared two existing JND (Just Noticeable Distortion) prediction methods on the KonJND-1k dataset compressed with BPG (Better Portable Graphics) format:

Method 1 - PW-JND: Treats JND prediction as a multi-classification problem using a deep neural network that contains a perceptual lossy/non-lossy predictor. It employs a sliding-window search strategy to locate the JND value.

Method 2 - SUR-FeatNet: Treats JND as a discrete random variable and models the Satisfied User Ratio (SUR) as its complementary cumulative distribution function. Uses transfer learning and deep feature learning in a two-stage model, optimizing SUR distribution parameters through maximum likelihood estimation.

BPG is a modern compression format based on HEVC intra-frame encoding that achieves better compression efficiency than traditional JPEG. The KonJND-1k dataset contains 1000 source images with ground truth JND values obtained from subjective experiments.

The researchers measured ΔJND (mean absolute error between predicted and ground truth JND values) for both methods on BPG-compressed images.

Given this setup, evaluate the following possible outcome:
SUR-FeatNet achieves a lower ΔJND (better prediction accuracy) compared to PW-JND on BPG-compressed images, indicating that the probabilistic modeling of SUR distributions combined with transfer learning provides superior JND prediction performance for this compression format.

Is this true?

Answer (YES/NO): NO